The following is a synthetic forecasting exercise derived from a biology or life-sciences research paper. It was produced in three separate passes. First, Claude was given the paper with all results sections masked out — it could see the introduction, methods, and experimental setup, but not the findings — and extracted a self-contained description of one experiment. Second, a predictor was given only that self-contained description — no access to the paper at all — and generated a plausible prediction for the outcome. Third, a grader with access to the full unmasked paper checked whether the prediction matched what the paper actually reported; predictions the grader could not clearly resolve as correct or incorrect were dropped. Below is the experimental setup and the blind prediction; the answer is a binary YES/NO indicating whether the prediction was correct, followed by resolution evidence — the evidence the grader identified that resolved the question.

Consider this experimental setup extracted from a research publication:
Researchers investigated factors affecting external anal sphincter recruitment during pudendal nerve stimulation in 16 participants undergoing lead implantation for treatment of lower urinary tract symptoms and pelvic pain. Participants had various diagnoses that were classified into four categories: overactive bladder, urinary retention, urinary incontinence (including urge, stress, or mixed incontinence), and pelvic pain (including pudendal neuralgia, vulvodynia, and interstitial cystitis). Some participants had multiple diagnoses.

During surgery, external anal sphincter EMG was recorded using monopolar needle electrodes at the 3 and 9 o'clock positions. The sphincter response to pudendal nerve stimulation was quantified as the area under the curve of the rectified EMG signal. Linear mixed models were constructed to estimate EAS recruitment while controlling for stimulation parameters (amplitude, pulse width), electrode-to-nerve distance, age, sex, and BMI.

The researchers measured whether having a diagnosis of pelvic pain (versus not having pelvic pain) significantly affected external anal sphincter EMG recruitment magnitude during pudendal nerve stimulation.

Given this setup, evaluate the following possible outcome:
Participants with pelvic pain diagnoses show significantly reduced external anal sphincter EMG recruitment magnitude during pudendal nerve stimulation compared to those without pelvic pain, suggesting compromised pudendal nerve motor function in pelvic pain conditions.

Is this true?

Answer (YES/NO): NO